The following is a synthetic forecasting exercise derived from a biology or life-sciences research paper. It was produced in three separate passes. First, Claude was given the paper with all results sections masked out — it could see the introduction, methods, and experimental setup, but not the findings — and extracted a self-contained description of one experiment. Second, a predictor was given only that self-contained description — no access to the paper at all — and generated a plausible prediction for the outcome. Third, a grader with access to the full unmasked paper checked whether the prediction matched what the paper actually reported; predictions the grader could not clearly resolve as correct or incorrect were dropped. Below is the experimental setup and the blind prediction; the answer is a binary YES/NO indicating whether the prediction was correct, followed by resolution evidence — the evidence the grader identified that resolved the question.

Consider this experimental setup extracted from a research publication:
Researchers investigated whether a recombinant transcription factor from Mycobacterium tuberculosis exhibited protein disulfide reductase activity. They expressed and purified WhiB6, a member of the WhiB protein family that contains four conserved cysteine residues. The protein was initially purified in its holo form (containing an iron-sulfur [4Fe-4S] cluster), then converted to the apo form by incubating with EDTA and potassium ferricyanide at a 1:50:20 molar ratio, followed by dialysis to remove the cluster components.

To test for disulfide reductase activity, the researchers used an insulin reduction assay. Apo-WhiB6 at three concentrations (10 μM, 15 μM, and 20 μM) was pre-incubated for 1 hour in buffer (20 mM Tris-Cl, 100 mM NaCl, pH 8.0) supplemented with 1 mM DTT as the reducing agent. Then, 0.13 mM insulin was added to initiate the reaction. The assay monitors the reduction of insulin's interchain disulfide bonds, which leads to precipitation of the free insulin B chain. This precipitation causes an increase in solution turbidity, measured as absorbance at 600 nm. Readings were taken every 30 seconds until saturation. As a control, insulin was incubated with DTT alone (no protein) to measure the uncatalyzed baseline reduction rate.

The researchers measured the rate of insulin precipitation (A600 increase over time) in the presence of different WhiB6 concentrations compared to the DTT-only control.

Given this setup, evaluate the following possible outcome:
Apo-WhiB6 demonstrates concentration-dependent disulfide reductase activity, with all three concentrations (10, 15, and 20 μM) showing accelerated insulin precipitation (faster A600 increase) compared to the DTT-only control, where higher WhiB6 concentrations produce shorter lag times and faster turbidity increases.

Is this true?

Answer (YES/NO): YES